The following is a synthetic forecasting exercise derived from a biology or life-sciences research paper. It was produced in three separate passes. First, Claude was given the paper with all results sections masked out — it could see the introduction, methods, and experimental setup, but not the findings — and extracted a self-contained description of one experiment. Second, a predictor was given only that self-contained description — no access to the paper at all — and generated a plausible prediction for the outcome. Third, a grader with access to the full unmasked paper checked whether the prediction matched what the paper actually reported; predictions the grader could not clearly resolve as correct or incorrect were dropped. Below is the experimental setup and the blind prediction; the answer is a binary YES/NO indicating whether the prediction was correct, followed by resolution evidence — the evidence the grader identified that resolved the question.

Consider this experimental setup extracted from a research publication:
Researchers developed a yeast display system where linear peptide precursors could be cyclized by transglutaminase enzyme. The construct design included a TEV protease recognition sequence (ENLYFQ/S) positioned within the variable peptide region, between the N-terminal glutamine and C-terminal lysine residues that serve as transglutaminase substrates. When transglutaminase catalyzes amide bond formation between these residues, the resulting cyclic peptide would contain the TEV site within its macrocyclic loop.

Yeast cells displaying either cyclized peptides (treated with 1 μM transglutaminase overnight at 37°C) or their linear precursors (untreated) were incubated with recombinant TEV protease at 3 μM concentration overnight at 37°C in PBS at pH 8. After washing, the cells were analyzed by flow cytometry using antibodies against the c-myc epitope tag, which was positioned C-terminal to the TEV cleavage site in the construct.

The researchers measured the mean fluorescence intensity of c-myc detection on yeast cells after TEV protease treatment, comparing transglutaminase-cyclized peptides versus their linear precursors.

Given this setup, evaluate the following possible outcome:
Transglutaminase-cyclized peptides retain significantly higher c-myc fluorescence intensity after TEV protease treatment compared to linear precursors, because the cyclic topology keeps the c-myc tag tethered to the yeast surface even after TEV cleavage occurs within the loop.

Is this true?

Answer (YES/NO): NO